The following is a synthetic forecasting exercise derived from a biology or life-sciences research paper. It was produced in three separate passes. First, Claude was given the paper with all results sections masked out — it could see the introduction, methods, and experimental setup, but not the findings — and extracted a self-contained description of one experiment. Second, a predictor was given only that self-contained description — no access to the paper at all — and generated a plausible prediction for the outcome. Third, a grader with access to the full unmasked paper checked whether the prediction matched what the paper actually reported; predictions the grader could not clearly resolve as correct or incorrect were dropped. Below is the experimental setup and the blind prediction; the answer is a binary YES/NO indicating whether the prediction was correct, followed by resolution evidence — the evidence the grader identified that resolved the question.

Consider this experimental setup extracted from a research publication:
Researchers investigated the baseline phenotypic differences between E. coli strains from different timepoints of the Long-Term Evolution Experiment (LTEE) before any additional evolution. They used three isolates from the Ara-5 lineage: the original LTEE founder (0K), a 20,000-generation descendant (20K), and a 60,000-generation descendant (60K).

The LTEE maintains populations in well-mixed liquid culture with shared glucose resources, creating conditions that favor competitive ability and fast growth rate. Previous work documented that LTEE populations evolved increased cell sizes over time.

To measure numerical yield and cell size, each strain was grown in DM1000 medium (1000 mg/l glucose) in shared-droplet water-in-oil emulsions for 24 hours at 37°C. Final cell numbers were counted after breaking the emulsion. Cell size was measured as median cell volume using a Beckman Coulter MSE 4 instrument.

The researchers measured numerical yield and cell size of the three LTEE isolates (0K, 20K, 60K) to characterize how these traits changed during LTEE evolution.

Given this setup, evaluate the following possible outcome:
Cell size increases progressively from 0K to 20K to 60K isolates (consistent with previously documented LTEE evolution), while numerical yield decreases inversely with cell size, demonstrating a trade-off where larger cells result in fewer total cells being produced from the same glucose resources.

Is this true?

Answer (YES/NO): YES